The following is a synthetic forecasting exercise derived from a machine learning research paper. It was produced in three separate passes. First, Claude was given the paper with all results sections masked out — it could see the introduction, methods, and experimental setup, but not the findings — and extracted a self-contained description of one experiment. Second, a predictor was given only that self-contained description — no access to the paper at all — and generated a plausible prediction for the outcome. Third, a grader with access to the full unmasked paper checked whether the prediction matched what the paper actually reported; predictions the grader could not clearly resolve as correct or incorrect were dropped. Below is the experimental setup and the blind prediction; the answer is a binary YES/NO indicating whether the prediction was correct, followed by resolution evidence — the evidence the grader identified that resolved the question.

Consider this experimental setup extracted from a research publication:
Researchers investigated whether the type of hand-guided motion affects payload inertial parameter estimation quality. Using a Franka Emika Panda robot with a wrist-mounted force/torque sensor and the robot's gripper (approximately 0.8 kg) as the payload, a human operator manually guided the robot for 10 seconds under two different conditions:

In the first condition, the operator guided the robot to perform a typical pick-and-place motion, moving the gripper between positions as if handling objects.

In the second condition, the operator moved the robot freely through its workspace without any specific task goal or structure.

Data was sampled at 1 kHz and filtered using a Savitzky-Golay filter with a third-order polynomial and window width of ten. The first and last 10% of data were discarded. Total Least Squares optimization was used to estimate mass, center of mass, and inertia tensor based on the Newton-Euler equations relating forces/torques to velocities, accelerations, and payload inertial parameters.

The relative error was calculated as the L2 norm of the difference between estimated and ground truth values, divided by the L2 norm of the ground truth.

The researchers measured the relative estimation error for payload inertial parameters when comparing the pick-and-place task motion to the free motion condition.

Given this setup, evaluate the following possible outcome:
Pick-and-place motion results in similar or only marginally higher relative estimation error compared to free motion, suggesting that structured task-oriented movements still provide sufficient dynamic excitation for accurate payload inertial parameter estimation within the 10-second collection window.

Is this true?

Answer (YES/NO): YES